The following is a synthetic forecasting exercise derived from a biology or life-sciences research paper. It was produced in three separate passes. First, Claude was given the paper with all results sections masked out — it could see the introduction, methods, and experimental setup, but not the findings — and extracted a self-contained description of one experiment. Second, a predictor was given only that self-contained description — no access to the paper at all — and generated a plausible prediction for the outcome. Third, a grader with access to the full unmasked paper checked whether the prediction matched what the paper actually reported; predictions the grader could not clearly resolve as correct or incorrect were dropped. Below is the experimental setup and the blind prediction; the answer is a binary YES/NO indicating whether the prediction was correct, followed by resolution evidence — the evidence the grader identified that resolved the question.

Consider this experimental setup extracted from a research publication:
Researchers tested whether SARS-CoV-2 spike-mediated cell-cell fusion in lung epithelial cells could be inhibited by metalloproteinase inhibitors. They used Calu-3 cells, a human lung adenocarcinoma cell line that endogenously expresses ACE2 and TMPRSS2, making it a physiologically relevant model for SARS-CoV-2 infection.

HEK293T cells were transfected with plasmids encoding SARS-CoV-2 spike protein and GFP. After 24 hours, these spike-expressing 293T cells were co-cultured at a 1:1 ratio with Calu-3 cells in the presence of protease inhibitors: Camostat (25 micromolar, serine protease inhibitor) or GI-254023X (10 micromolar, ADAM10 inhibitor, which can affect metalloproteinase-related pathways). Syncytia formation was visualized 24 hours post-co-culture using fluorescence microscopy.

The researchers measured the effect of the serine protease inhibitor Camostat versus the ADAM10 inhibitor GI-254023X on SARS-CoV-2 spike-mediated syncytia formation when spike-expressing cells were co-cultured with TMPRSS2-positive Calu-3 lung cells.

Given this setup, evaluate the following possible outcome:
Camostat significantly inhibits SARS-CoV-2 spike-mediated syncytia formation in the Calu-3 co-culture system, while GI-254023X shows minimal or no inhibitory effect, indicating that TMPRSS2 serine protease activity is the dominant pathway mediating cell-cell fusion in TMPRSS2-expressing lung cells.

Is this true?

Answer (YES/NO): NO